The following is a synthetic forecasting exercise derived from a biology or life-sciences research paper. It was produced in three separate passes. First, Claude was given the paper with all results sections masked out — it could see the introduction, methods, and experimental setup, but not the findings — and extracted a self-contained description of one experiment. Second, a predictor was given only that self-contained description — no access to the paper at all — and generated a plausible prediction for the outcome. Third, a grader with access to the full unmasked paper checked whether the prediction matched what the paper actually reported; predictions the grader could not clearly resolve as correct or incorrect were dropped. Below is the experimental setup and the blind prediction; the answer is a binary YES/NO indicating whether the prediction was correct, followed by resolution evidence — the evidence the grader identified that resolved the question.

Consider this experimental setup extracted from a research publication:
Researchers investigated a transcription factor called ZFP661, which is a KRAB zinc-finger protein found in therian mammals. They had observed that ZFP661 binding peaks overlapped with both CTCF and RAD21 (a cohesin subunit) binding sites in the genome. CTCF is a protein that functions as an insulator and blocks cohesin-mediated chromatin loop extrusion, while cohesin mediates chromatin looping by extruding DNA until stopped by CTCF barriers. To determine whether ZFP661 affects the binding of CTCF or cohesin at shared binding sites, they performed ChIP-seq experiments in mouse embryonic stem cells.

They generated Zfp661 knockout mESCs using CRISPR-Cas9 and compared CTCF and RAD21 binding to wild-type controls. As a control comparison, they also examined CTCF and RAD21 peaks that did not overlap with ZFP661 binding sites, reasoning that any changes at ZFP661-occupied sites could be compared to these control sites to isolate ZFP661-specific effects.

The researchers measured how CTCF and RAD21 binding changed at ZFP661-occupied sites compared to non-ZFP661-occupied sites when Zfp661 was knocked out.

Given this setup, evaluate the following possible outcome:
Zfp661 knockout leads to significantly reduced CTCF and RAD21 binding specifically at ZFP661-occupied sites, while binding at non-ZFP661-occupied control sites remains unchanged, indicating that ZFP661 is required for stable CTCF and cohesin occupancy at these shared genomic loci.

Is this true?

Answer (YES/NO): NO